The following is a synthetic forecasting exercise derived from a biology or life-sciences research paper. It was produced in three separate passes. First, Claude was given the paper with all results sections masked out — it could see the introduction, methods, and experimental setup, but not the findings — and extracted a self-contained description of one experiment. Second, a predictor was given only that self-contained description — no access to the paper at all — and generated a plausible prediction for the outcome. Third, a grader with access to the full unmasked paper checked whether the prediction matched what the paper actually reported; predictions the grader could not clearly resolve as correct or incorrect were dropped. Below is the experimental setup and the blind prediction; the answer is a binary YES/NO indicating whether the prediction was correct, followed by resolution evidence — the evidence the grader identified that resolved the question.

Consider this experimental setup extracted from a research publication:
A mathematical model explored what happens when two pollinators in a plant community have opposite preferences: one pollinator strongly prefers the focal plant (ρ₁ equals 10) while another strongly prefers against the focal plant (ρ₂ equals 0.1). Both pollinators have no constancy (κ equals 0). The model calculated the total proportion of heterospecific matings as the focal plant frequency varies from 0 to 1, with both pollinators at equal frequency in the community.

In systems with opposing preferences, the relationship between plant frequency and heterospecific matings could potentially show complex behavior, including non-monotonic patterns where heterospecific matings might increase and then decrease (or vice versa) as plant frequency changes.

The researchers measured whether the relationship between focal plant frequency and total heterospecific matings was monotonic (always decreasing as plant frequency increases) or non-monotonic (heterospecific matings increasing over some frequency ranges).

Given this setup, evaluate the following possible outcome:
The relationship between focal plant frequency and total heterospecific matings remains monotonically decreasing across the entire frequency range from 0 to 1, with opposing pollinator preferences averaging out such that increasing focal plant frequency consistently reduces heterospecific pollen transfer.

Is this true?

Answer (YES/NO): NO